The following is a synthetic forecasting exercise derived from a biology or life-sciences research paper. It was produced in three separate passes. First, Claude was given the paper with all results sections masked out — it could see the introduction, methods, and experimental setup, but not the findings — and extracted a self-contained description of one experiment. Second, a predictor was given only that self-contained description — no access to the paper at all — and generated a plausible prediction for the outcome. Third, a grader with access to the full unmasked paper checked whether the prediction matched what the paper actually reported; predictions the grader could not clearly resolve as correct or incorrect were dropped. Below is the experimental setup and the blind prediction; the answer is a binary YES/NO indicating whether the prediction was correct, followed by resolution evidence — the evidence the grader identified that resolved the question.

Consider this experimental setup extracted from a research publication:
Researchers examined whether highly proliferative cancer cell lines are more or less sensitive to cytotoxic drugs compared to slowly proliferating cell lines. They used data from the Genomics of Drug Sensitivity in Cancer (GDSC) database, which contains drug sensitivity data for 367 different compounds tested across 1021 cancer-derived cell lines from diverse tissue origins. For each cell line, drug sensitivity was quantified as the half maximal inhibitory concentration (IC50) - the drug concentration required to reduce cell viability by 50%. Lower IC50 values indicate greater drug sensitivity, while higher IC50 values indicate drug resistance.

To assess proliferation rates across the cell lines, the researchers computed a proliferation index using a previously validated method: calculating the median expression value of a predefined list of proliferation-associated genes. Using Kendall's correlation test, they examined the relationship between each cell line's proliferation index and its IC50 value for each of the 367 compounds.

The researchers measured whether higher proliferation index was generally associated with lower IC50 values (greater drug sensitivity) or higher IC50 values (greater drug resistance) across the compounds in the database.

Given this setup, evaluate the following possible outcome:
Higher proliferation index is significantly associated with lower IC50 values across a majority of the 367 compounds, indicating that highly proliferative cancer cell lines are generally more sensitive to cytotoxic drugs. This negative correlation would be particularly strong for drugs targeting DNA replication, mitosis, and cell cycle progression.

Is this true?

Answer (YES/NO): YES